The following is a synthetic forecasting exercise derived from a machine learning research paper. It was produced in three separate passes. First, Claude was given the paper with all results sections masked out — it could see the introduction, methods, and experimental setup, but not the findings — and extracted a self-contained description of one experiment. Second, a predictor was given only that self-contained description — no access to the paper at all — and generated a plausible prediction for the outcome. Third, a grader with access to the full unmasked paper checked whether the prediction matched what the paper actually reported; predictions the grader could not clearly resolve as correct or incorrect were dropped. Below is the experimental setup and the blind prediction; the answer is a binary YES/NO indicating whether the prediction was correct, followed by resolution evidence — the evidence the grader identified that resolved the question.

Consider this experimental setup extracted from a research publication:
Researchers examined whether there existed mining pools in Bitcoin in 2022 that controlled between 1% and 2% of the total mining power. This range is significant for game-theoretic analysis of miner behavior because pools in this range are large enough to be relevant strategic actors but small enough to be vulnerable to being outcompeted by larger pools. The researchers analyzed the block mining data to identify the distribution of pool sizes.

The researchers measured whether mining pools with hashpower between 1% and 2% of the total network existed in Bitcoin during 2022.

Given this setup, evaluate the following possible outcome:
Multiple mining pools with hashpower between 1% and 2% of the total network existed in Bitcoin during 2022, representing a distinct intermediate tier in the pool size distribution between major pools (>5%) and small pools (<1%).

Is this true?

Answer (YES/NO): NO